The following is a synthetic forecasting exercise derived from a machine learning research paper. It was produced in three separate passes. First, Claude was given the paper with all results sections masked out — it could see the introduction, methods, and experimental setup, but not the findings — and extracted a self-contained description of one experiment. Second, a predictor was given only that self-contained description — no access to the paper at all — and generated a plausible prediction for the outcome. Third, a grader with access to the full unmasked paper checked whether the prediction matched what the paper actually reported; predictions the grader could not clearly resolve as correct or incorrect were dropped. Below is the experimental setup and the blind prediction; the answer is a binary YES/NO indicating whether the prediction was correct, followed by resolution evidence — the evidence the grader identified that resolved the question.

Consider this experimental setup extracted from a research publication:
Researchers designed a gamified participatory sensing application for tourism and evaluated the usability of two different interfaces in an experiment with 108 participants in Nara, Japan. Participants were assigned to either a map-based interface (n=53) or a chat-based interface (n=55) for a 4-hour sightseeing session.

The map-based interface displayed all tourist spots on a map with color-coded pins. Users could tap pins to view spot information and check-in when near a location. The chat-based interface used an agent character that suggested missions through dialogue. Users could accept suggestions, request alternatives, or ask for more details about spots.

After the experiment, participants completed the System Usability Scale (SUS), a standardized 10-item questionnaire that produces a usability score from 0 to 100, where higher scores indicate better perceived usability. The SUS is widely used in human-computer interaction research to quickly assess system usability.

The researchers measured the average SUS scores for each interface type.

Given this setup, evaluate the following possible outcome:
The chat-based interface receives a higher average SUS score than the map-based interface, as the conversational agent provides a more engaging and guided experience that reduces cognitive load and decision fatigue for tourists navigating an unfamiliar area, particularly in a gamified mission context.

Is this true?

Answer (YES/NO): NO